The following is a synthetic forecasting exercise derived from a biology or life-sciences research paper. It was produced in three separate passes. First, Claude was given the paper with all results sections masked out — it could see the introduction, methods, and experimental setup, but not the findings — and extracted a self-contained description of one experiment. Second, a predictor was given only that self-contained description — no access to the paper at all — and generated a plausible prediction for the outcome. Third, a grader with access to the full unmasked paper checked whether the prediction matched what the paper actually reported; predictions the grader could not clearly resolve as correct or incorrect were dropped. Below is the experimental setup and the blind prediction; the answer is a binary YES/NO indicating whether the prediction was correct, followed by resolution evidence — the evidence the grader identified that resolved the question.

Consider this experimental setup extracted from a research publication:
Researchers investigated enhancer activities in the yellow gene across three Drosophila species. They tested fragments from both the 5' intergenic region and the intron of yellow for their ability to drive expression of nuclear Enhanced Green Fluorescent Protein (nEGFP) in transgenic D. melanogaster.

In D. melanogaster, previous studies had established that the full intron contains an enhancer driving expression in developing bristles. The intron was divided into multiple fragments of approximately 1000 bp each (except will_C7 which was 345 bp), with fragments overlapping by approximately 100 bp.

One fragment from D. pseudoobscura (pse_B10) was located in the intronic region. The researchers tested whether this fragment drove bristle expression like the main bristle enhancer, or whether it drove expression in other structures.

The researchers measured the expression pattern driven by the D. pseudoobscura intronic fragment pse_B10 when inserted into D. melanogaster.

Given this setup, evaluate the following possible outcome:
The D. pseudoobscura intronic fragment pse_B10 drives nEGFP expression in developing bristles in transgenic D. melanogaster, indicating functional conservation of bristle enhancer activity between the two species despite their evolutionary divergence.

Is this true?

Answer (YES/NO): NO